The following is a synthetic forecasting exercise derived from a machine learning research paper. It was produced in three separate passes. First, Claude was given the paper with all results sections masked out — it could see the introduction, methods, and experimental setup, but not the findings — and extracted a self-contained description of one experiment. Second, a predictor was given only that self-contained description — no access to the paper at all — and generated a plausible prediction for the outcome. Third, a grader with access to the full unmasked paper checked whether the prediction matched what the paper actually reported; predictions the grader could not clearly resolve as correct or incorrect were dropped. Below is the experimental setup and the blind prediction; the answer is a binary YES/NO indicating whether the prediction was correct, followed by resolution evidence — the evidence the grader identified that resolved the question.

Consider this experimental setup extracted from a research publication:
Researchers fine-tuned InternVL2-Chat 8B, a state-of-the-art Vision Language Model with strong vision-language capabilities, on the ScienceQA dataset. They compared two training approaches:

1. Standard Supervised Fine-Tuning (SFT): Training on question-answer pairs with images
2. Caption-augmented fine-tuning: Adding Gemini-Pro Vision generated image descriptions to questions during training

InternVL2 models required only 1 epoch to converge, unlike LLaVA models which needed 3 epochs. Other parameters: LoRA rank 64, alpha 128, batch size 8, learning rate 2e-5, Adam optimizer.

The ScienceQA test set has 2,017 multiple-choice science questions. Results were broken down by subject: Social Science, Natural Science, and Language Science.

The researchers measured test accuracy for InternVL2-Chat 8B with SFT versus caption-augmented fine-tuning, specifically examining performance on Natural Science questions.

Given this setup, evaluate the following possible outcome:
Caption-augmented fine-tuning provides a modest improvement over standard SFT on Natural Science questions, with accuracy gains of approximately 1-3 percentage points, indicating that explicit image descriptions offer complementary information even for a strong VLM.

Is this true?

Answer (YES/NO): NO